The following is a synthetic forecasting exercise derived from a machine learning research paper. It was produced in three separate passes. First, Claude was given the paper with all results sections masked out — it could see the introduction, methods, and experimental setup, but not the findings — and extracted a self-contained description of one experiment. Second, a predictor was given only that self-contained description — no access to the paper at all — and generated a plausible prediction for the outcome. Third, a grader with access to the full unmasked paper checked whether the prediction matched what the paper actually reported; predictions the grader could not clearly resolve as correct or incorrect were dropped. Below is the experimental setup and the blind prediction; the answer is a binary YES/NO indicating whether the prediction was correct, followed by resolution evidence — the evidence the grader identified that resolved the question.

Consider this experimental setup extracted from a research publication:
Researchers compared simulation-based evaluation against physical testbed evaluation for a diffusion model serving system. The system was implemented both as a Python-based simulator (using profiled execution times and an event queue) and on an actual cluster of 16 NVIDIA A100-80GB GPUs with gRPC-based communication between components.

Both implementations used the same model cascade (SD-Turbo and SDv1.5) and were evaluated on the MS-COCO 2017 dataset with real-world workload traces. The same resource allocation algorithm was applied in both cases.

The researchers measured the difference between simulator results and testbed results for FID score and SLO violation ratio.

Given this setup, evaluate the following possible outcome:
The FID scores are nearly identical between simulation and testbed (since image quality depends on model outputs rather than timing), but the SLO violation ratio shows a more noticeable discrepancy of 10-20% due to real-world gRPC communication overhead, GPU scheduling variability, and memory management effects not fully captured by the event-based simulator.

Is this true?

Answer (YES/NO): NO